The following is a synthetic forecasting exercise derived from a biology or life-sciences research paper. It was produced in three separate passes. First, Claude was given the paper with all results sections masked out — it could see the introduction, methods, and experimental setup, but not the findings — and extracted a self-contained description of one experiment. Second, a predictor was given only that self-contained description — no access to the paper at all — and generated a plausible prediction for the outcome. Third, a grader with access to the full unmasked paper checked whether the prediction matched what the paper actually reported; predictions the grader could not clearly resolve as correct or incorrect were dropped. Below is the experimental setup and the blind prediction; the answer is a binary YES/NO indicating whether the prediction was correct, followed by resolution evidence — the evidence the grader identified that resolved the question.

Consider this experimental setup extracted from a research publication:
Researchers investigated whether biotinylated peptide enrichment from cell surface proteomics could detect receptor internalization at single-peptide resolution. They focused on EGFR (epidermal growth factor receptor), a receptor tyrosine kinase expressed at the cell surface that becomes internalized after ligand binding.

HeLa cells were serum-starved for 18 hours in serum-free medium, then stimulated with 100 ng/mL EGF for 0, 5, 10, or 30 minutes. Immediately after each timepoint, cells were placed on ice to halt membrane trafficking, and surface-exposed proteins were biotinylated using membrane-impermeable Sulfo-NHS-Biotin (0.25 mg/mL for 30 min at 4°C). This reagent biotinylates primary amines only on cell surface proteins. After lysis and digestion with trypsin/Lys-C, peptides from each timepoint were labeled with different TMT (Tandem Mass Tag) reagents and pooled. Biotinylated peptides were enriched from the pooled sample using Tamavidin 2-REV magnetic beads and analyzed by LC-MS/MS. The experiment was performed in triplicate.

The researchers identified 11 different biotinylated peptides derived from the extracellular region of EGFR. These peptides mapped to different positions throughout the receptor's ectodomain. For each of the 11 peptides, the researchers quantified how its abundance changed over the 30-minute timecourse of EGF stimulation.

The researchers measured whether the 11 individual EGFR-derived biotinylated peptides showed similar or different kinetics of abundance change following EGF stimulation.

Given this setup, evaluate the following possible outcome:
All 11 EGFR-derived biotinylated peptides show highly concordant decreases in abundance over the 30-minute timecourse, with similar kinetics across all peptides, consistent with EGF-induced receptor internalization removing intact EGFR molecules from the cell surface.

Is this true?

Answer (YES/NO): YES